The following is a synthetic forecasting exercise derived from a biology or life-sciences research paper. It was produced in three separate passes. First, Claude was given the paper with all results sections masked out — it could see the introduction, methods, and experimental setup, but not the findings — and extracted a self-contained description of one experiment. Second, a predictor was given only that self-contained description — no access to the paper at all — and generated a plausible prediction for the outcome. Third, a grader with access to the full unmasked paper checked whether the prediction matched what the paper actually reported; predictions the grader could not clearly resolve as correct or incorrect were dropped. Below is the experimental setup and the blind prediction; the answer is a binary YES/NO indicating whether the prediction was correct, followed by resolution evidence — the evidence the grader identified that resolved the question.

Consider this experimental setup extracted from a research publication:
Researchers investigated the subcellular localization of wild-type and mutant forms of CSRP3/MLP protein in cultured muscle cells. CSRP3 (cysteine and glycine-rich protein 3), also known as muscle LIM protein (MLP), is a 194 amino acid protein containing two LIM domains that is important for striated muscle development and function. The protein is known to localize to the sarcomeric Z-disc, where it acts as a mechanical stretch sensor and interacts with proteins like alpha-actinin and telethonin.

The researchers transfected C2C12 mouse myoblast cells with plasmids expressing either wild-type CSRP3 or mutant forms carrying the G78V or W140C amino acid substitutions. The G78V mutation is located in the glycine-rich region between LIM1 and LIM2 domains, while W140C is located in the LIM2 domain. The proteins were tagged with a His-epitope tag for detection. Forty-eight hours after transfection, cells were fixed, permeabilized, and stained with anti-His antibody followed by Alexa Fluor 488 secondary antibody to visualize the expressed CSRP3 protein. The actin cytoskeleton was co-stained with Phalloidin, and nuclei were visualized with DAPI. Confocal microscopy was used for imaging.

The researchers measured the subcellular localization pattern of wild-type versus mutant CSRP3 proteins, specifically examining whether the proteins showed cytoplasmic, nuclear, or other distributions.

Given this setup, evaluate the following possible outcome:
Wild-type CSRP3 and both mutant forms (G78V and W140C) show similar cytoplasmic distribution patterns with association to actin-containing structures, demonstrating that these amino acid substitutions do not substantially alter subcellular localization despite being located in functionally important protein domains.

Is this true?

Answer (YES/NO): NO